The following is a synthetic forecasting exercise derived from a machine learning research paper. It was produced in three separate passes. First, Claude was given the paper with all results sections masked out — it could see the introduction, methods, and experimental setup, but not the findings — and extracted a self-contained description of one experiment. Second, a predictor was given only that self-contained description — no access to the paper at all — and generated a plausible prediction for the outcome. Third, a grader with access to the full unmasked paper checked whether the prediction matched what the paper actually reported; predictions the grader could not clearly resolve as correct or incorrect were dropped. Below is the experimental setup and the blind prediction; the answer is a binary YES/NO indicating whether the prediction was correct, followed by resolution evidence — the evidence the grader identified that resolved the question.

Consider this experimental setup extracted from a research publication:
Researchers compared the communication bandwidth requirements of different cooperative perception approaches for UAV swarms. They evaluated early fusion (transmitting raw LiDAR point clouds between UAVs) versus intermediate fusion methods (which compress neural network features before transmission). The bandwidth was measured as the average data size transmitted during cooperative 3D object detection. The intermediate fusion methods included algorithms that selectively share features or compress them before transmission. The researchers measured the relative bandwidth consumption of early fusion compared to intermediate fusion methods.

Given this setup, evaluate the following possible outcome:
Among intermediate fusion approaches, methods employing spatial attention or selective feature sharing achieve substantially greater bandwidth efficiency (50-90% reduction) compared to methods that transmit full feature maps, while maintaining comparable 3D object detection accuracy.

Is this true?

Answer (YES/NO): NO